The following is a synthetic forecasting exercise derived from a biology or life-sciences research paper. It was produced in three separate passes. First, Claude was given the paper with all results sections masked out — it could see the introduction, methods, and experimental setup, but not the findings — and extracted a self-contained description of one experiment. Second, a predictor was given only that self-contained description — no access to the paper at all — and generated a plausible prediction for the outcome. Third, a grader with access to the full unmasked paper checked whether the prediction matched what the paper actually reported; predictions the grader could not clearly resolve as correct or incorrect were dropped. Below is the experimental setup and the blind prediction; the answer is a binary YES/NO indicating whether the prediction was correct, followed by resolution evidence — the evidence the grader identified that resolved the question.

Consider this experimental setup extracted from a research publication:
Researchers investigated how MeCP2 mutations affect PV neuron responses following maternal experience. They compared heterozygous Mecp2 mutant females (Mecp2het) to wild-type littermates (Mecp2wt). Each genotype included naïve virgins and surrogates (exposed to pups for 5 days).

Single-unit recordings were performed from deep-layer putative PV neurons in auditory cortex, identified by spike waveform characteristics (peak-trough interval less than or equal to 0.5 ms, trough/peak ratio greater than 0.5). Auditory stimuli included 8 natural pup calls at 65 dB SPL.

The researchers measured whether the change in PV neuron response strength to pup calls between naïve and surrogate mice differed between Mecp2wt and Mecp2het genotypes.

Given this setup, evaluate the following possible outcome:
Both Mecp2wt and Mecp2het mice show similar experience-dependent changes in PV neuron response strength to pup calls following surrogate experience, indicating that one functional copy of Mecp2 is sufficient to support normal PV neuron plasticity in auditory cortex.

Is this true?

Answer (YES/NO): NO